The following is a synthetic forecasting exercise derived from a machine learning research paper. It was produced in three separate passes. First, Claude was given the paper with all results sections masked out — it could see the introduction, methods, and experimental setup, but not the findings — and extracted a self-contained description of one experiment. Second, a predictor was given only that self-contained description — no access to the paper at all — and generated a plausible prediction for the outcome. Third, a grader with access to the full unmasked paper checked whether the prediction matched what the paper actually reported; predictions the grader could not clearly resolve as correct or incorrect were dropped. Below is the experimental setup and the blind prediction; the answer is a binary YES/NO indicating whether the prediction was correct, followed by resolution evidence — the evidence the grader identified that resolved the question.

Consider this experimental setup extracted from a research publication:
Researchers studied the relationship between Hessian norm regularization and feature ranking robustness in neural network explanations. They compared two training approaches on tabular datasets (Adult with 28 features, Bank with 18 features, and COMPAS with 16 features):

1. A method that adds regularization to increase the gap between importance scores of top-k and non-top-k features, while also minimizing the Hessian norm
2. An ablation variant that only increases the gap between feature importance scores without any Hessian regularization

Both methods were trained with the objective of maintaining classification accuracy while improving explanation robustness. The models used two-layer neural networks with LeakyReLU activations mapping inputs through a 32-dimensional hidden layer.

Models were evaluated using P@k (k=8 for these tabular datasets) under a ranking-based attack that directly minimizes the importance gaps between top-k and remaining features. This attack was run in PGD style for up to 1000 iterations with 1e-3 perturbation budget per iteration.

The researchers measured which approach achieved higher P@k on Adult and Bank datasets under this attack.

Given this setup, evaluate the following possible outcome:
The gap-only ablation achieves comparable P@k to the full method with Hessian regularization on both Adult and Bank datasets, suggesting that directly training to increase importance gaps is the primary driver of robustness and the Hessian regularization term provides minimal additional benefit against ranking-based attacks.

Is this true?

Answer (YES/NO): NO